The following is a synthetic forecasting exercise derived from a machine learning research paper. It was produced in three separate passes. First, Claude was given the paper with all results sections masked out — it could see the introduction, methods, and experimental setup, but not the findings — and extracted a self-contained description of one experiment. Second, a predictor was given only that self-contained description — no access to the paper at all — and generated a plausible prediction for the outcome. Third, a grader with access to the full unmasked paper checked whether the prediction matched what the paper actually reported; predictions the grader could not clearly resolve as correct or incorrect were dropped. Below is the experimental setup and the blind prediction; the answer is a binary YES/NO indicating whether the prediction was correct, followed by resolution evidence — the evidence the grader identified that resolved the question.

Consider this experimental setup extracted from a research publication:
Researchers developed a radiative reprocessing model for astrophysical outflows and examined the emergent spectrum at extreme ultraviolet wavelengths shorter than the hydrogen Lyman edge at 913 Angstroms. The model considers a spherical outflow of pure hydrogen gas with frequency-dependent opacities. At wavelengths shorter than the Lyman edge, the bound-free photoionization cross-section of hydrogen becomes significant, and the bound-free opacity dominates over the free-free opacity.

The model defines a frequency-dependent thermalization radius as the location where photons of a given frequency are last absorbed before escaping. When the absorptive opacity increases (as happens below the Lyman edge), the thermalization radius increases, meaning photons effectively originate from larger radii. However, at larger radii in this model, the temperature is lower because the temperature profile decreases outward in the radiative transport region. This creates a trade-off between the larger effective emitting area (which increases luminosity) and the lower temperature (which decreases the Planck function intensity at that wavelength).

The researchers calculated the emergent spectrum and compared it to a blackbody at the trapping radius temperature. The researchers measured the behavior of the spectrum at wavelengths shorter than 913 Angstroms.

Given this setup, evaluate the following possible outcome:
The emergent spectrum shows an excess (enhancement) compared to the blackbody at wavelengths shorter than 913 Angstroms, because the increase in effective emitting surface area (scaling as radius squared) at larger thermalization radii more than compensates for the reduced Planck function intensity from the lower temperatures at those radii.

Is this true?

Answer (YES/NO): NO